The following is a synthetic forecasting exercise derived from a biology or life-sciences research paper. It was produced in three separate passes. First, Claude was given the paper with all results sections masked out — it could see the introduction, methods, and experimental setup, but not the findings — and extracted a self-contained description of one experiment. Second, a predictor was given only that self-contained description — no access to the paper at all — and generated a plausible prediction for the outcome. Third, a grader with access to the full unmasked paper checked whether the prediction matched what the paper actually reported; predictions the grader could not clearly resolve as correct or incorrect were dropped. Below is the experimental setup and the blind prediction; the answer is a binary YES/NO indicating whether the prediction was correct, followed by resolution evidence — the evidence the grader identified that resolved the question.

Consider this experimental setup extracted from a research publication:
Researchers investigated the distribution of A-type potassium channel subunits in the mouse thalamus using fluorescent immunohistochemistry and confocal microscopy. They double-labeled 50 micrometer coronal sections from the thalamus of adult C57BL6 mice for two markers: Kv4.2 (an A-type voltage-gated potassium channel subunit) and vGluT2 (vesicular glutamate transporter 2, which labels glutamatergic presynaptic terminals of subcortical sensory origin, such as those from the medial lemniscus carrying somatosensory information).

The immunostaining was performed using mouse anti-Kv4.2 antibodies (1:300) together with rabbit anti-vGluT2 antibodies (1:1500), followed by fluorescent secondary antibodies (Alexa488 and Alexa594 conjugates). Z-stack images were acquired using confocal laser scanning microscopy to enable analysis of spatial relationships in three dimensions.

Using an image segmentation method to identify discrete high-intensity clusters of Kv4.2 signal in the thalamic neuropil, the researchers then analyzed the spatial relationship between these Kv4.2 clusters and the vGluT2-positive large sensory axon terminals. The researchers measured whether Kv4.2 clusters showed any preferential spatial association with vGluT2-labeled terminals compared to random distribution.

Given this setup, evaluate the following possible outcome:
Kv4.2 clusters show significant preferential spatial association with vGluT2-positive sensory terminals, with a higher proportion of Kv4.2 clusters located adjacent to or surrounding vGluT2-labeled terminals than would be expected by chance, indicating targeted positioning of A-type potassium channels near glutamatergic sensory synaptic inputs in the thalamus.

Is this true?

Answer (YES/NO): YES